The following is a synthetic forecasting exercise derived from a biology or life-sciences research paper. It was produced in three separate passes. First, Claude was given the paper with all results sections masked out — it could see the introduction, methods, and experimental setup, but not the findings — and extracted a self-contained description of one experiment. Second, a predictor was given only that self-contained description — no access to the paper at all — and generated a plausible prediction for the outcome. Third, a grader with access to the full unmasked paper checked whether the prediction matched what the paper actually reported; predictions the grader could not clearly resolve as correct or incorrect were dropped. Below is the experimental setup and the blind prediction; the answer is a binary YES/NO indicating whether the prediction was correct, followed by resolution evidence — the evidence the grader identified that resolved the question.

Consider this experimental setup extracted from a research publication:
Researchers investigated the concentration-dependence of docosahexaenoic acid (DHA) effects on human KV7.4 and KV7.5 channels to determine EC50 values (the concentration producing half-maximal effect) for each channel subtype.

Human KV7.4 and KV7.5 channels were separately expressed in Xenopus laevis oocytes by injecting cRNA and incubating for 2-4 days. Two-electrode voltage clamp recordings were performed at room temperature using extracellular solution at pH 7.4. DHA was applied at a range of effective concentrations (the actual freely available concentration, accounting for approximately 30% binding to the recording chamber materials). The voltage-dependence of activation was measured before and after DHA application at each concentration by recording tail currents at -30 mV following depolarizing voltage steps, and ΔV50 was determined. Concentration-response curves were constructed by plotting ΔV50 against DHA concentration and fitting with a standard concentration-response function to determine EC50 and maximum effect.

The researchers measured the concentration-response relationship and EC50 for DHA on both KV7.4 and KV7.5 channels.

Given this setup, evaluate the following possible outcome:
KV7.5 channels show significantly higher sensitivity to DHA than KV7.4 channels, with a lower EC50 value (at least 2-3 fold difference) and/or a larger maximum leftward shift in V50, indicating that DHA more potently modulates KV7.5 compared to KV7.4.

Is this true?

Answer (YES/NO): NO